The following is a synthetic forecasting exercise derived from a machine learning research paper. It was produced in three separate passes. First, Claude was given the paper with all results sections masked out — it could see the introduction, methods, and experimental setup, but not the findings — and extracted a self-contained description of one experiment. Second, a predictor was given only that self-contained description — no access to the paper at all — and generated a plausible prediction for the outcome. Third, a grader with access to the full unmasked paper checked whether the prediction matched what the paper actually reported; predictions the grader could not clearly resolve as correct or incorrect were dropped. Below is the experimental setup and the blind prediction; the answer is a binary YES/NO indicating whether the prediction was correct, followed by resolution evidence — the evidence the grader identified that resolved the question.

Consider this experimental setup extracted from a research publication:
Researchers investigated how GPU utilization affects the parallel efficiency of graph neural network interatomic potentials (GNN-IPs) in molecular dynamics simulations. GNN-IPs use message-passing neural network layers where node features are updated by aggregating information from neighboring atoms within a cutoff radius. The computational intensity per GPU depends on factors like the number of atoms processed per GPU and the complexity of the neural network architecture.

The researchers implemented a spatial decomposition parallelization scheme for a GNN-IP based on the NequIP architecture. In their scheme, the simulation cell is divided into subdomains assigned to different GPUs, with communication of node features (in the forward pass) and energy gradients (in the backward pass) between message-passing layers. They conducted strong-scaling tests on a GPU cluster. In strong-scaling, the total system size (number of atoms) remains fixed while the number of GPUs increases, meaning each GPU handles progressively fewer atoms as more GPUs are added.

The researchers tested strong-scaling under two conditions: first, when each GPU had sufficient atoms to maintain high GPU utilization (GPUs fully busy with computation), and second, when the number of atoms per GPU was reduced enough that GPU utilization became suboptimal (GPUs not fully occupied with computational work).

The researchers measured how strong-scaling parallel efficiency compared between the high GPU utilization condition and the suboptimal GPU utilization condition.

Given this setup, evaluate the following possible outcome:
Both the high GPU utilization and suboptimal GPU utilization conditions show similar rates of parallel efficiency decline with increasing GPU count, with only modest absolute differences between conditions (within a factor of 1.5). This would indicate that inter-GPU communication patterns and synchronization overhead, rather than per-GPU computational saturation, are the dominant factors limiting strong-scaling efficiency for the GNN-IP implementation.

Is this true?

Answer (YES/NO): NO